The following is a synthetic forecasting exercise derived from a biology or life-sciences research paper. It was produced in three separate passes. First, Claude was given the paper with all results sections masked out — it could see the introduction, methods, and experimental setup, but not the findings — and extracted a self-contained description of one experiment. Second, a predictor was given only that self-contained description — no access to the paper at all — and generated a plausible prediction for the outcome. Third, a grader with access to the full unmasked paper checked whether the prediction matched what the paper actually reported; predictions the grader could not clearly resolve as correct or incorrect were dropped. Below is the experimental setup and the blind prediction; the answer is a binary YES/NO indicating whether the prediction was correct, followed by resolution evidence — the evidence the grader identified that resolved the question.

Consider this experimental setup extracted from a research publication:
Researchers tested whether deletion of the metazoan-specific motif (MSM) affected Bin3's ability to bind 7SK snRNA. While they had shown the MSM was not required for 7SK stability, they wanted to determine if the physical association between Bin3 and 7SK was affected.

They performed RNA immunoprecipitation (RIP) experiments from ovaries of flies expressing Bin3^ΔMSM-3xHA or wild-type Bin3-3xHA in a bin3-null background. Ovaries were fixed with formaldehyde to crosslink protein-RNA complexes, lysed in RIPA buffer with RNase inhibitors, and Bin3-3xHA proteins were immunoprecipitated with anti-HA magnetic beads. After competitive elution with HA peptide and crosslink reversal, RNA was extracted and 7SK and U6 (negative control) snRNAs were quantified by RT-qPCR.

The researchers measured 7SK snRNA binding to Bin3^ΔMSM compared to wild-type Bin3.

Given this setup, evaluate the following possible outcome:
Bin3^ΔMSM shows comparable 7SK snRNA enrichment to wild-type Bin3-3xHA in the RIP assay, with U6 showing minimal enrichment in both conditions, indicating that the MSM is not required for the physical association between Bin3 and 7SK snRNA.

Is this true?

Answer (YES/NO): NO